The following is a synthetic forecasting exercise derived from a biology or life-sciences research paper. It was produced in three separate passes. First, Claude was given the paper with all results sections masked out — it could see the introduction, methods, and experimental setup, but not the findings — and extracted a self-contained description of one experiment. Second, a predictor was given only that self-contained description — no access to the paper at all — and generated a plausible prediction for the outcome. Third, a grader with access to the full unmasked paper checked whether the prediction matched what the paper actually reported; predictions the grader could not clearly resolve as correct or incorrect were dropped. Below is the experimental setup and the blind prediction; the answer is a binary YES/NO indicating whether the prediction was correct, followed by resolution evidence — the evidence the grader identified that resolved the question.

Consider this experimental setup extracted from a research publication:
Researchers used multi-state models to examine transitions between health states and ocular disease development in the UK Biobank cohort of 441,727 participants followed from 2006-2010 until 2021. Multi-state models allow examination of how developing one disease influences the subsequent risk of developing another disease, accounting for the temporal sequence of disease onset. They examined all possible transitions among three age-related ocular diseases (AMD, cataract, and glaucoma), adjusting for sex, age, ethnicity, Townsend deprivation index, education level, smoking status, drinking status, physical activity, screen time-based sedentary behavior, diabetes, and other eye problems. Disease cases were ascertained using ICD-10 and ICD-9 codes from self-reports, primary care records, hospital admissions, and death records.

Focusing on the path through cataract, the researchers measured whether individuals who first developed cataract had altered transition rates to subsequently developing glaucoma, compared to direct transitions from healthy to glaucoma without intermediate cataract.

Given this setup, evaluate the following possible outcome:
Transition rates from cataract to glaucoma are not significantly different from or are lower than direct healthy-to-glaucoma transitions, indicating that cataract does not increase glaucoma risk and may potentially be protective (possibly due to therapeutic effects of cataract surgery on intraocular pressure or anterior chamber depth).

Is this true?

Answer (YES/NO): NO